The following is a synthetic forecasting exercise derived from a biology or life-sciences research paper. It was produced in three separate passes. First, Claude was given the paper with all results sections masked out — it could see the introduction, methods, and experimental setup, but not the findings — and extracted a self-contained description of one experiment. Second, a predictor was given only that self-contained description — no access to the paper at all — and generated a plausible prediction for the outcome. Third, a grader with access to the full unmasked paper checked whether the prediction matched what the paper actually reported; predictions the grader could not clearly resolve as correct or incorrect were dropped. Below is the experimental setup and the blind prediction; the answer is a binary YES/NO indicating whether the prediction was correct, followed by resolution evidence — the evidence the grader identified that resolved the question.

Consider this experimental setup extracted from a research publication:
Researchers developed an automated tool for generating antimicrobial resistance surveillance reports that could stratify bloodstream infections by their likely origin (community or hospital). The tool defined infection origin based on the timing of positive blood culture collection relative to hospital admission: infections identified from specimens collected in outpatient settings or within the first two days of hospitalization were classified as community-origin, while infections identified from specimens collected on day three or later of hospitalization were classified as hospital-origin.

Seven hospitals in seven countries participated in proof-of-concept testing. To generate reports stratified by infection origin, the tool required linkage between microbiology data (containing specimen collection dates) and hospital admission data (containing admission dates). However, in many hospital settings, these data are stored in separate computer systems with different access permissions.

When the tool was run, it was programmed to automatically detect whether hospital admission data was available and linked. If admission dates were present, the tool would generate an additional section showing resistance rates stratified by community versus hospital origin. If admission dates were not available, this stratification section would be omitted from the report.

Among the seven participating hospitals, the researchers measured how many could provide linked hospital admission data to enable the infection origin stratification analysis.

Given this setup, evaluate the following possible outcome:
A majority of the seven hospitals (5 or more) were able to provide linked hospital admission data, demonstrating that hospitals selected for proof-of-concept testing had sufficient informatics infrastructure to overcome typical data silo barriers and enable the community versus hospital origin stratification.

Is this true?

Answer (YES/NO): NO